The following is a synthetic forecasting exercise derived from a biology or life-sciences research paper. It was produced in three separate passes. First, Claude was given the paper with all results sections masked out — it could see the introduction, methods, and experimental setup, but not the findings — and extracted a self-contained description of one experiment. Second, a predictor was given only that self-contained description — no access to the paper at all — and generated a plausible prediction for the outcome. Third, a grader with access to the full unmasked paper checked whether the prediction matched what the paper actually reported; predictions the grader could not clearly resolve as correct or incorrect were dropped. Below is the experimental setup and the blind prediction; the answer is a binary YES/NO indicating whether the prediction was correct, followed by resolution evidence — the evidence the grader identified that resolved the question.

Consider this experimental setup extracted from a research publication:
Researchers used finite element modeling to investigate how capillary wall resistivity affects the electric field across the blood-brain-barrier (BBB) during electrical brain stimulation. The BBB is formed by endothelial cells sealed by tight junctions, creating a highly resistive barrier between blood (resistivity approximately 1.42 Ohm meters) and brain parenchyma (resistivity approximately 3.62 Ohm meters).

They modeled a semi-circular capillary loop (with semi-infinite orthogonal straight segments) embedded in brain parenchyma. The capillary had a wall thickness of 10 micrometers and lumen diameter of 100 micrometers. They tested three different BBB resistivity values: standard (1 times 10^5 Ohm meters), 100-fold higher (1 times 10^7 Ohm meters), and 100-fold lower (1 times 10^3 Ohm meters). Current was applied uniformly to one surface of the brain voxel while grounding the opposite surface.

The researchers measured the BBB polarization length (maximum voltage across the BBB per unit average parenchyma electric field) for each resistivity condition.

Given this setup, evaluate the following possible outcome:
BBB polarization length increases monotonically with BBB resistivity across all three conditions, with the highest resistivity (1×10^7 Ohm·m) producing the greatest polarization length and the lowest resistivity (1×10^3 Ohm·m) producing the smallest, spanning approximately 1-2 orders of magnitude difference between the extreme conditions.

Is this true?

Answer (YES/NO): YES